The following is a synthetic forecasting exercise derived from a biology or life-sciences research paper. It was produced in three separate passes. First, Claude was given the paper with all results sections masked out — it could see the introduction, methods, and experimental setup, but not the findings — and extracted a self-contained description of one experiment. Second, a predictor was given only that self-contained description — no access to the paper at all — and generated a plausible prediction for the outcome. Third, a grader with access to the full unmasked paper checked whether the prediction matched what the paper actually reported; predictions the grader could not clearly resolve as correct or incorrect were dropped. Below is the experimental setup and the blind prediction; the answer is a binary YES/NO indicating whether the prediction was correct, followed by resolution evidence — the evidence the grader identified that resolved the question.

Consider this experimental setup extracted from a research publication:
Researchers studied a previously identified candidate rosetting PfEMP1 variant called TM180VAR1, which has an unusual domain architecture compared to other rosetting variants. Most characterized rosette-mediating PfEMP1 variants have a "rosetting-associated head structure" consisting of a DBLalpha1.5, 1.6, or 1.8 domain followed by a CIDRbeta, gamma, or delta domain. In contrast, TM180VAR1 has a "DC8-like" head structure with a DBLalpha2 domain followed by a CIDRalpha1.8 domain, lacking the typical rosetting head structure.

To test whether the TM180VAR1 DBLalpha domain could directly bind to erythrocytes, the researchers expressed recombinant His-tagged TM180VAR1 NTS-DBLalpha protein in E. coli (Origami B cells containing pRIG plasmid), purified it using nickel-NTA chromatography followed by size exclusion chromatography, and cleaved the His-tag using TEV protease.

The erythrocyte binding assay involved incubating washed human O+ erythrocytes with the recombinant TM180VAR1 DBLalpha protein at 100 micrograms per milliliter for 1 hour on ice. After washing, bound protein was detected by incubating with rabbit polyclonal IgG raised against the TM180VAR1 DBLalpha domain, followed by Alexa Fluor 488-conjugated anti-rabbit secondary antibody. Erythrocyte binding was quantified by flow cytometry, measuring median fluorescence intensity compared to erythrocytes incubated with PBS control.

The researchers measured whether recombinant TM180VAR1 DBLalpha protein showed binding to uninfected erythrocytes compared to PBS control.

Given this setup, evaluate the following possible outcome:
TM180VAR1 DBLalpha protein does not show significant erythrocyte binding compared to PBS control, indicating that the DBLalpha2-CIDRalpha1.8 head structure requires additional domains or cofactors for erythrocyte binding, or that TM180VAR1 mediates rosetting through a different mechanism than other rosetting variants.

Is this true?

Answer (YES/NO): NO